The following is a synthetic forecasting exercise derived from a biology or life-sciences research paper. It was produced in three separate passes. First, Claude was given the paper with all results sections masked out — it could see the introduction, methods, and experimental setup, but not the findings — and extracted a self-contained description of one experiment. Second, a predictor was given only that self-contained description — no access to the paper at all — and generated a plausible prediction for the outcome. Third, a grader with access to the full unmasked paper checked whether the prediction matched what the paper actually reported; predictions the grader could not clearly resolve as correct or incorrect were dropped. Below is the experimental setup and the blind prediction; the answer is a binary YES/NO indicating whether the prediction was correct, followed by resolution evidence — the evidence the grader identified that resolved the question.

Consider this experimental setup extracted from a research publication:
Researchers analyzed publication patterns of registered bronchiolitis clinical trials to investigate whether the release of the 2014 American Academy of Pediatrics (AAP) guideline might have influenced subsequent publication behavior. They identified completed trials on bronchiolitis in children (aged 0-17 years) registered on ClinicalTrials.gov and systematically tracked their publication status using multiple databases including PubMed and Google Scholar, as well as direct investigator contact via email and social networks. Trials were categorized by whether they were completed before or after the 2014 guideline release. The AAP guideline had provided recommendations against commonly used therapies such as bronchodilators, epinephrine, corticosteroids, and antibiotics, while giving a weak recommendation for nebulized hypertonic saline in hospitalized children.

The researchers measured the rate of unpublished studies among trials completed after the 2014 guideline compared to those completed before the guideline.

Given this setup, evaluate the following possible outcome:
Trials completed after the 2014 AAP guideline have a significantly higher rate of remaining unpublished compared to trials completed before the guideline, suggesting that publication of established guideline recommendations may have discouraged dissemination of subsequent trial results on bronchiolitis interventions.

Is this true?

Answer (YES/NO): YES